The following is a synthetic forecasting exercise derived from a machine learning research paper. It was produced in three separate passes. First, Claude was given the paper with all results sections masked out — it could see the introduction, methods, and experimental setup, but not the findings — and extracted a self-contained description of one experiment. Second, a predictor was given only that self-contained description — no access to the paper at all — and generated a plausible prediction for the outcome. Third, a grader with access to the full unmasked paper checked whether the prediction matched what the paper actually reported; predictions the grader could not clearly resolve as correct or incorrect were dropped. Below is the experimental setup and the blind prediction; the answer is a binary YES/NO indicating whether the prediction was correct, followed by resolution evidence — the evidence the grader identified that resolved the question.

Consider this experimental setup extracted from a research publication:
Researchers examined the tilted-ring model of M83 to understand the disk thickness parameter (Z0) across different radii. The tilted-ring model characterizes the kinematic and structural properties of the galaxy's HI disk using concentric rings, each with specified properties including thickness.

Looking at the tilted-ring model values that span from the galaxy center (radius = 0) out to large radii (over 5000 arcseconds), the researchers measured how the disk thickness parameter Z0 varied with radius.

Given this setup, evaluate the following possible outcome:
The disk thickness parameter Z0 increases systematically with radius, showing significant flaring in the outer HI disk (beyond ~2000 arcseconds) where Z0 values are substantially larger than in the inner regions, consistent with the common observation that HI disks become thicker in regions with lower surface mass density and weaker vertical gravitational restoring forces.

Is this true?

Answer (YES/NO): NO